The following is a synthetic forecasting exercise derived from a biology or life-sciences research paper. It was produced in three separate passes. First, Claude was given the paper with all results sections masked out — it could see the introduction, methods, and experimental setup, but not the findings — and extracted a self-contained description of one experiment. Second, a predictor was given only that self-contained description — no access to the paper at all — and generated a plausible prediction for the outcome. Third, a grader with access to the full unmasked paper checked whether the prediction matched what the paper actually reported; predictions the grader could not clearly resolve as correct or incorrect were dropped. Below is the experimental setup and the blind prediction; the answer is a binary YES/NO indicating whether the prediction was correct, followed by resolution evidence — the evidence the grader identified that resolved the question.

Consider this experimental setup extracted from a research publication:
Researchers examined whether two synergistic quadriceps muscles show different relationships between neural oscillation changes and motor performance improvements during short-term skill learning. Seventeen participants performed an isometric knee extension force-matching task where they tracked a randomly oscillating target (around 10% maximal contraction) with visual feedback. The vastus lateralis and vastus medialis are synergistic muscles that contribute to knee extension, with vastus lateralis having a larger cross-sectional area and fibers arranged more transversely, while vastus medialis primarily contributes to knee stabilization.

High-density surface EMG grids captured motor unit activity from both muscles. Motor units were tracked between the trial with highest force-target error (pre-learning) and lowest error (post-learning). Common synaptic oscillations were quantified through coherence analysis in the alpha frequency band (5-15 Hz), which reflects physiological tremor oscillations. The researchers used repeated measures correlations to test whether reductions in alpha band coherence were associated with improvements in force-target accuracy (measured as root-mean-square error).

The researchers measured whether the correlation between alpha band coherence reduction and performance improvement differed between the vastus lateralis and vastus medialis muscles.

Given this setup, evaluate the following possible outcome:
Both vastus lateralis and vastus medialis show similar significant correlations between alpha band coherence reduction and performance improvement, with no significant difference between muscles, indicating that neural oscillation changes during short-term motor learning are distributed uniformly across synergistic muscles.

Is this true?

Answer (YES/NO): NO